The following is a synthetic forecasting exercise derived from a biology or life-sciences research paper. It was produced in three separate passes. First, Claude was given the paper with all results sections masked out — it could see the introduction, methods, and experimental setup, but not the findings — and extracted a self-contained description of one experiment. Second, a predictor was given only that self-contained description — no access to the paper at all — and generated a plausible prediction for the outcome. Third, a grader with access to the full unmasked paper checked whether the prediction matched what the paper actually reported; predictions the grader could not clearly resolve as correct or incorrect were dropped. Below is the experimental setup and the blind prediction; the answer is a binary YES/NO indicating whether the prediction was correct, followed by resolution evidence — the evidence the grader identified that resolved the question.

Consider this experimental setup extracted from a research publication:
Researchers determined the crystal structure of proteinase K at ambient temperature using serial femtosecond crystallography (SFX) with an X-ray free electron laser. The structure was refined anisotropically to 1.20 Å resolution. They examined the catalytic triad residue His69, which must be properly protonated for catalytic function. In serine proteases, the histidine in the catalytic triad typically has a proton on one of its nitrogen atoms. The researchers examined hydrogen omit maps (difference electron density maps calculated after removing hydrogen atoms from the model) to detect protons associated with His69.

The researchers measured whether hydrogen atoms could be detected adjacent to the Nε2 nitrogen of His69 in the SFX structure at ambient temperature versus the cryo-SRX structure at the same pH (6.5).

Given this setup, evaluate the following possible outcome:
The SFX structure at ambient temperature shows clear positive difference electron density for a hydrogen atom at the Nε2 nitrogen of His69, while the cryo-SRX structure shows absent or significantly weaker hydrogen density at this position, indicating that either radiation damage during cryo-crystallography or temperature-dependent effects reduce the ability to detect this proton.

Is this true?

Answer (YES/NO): YES